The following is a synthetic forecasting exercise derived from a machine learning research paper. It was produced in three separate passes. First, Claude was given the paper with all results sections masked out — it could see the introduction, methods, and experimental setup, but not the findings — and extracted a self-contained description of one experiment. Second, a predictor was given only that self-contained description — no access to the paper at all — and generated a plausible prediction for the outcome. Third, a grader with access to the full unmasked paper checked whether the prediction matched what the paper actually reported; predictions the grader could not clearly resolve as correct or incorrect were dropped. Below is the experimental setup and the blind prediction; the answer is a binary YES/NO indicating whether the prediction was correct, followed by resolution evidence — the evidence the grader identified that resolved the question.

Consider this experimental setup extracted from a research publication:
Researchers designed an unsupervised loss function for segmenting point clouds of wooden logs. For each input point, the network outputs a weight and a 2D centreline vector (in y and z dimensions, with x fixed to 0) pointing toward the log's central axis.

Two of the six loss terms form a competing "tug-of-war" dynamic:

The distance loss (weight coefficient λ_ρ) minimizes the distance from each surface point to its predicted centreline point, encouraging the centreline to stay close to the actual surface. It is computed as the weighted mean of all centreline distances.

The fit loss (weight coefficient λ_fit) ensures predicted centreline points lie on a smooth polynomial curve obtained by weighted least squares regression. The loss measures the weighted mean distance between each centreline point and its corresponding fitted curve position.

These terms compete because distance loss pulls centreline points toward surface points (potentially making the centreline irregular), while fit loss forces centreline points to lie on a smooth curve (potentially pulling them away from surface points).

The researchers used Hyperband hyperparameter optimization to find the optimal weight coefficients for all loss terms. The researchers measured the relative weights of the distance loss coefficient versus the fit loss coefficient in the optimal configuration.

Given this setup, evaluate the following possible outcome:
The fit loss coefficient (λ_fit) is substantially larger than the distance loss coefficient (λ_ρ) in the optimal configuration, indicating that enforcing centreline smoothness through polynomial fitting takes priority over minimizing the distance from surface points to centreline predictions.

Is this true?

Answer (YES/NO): YES